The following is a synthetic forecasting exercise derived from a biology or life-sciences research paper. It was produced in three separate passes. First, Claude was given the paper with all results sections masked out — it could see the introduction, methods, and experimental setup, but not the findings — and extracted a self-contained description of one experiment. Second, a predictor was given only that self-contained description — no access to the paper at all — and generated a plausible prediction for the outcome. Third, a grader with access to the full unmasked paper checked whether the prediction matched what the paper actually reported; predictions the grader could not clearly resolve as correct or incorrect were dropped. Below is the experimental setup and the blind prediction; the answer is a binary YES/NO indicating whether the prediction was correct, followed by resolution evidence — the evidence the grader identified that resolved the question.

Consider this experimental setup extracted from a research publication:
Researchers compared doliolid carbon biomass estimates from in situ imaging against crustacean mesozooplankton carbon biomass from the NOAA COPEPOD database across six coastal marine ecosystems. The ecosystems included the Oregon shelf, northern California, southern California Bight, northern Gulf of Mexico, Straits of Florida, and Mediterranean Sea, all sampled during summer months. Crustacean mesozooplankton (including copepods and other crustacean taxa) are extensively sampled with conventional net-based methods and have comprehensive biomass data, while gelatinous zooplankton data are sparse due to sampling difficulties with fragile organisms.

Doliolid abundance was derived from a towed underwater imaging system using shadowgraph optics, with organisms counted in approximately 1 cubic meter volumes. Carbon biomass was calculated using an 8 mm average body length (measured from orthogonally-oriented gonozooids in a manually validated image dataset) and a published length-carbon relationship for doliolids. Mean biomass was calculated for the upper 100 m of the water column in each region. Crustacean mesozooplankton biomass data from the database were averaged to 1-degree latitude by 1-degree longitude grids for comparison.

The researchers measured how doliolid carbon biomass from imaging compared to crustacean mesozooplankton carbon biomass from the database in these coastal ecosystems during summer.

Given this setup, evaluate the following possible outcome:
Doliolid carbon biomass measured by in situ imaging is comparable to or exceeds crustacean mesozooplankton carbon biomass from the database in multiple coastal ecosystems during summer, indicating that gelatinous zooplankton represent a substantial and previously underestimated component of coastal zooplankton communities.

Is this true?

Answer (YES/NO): NO